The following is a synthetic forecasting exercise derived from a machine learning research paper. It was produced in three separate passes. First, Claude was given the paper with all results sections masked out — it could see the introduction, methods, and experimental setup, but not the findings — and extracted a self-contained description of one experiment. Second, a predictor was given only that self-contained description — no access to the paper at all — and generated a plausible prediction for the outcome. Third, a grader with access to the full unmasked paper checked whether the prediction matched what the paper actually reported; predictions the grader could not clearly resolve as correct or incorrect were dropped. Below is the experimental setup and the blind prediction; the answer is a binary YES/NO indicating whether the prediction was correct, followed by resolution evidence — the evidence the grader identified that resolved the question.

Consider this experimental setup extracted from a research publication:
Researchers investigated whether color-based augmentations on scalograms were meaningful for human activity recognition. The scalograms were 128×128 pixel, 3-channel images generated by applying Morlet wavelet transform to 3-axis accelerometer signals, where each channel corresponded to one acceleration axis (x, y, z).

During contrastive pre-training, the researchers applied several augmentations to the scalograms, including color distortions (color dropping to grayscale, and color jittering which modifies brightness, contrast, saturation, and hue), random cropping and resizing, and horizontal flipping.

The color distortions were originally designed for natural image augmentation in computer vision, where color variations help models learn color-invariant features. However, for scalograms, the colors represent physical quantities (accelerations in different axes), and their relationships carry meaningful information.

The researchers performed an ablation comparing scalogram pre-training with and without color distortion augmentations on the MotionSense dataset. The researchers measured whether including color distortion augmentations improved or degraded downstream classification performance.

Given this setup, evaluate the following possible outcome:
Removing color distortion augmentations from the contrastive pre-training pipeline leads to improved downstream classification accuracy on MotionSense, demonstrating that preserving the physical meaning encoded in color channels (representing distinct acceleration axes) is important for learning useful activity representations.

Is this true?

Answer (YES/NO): NO